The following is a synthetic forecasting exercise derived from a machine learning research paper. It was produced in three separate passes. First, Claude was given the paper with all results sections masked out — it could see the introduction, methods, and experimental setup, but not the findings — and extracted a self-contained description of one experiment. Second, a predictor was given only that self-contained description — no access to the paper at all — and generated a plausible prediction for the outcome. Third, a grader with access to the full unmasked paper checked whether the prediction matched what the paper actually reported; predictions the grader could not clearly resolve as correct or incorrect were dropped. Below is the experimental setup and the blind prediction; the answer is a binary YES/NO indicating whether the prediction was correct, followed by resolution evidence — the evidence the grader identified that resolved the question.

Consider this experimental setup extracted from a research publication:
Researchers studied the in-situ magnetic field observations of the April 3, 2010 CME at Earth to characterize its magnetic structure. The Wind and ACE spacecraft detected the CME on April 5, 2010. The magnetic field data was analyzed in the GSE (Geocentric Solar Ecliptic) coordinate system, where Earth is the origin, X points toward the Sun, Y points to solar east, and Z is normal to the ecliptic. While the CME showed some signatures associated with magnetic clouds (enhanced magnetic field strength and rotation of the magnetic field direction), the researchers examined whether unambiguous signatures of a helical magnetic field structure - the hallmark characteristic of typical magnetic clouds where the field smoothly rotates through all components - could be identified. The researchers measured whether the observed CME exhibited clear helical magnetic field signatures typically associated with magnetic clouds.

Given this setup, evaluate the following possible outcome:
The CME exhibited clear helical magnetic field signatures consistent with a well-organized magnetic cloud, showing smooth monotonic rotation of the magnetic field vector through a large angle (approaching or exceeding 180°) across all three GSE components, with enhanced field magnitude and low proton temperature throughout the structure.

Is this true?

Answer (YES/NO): NO